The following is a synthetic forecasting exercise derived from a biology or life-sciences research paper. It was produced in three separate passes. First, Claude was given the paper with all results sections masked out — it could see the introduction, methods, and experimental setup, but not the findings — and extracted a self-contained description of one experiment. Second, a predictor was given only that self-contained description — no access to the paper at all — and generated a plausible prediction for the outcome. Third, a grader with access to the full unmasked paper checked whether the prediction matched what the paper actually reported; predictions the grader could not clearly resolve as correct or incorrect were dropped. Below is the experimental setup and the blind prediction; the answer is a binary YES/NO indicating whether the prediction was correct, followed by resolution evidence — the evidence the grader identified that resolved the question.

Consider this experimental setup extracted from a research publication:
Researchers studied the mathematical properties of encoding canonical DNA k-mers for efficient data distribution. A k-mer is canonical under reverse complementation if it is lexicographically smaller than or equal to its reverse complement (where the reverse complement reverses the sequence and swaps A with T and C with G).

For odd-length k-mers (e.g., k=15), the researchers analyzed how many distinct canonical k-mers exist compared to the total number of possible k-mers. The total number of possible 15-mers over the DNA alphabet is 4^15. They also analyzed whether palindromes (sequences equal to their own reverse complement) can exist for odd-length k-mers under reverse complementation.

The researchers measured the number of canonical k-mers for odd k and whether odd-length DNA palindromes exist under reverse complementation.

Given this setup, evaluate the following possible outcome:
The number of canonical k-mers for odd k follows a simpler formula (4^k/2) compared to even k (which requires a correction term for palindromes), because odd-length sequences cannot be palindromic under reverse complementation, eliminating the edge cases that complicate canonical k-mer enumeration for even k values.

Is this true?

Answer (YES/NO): YES